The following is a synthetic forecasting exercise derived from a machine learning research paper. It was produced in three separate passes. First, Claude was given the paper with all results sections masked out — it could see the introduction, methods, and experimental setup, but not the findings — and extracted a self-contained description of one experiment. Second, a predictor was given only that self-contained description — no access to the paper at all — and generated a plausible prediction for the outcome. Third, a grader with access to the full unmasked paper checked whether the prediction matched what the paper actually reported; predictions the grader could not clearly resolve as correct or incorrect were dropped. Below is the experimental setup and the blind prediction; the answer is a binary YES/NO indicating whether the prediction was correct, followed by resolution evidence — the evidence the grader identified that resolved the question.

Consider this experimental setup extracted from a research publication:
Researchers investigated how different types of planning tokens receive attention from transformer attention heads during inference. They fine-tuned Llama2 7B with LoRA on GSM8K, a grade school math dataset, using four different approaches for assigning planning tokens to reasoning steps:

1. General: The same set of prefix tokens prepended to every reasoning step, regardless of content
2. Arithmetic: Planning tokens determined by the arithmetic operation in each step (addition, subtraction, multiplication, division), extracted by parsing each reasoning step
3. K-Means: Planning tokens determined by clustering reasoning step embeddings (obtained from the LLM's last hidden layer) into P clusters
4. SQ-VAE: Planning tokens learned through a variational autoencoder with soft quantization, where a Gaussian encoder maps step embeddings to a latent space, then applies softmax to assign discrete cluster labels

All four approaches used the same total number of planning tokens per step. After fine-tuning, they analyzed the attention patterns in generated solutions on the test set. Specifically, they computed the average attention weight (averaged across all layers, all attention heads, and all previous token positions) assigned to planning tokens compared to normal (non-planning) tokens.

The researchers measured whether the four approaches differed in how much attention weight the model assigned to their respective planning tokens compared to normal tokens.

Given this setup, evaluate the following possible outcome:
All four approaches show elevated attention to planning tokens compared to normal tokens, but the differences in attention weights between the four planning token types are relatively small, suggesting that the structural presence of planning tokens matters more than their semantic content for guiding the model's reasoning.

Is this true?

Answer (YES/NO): NO